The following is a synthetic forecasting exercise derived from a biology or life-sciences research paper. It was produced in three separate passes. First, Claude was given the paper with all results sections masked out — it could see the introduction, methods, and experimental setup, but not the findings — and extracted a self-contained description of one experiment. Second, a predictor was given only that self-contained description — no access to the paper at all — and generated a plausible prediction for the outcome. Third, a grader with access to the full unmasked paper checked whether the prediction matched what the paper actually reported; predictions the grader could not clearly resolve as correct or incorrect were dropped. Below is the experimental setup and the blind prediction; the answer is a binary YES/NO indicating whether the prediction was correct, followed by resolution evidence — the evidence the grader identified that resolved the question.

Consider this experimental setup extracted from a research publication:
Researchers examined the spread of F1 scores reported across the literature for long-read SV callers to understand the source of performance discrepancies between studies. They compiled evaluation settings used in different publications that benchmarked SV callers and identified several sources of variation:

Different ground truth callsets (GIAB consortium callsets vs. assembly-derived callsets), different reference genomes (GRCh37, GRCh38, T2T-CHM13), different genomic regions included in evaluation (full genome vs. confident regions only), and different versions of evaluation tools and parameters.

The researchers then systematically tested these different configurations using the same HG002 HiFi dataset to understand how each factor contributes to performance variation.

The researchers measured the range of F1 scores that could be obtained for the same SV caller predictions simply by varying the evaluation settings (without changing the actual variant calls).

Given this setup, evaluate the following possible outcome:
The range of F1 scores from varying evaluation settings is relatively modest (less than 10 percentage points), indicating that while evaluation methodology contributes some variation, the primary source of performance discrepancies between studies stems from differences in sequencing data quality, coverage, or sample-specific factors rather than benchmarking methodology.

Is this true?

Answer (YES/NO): NO